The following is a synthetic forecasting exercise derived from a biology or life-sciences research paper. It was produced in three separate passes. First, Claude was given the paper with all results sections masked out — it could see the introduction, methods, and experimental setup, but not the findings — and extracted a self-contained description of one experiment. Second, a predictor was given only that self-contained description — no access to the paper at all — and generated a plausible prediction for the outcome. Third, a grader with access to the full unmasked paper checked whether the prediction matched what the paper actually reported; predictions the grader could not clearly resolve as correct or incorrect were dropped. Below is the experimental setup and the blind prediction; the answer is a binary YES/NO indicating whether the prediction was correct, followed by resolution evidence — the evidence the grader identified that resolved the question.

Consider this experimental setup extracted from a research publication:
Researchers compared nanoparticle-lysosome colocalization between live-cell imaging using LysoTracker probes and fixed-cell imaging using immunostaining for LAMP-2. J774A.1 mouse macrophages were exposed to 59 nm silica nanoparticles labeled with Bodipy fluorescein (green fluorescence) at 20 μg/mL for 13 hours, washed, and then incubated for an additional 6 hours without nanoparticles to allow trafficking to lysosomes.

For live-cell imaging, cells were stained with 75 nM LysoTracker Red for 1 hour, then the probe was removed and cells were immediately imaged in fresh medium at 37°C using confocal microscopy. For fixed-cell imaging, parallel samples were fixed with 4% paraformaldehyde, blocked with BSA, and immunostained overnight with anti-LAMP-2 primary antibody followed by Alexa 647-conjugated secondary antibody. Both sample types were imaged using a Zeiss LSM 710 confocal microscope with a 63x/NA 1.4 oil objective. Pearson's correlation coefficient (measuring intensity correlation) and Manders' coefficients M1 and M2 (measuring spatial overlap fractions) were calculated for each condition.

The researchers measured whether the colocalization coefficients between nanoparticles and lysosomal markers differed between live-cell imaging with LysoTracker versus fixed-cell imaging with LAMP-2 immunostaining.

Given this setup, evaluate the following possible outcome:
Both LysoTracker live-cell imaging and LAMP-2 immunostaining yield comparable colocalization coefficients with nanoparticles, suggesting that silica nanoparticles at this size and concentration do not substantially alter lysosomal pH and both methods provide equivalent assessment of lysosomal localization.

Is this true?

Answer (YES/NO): NO